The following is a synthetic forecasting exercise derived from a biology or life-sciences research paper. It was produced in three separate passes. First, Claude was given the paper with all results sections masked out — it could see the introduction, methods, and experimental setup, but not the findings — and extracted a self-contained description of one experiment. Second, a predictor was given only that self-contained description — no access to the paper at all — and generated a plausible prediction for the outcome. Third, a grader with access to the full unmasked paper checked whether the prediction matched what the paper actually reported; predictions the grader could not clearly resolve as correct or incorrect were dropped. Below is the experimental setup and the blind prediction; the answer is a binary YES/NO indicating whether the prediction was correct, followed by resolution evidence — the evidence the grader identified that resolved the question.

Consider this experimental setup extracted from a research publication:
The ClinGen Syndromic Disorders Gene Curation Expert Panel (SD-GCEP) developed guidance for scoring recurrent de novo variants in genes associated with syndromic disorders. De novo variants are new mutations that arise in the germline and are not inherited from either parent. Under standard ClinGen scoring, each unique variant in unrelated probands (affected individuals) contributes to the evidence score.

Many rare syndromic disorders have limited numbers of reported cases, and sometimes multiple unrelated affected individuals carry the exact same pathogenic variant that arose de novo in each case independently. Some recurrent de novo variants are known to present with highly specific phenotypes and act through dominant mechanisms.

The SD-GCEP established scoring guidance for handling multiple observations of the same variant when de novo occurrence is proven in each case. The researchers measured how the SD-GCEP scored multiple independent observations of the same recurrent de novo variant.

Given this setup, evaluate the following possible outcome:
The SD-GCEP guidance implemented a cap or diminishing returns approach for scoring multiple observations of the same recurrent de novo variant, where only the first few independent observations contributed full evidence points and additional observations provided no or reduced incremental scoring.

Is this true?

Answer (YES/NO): NO